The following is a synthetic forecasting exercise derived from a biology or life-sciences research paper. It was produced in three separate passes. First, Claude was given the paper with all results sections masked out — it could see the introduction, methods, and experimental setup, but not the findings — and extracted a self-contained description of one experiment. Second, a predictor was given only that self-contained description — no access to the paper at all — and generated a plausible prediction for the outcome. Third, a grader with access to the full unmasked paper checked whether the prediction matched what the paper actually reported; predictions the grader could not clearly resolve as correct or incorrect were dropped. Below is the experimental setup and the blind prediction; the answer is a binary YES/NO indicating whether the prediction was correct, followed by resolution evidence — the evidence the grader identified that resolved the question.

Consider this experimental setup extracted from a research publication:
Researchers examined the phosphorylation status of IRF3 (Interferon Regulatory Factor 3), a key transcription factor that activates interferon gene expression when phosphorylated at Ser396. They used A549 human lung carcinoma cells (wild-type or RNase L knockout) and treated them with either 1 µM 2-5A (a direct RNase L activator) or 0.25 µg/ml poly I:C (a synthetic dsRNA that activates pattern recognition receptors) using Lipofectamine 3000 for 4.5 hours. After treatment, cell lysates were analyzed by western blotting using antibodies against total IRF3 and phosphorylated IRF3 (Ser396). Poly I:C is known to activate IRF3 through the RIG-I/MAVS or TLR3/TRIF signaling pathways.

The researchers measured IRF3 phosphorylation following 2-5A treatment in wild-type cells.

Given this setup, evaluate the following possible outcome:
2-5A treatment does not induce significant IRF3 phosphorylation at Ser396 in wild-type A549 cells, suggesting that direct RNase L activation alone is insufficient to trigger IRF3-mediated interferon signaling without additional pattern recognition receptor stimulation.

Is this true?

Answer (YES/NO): YES